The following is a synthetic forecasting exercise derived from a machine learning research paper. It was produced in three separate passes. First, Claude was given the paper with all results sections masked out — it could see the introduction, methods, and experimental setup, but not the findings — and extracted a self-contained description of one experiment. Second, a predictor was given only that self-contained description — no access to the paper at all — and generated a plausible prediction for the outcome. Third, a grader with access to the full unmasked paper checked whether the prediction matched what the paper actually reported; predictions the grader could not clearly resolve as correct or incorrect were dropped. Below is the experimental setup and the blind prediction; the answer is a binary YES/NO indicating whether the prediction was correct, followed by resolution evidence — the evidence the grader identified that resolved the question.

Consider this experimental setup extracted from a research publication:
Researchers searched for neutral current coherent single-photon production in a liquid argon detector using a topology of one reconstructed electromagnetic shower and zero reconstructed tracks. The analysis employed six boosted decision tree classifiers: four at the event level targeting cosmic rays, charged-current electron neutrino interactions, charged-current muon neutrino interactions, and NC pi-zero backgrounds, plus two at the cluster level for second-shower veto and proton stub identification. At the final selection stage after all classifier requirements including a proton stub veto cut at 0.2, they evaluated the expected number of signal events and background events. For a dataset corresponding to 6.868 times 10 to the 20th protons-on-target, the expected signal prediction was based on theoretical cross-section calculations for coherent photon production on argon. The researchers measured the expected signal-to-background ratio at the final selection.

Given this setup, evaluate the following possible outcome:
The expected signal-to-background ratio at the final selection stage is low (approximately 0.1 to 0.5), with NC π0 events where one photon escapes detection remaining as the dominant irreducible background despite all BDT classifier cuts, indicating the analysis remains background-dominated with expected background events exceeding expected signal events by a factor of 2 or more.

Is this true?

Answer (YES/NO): NO